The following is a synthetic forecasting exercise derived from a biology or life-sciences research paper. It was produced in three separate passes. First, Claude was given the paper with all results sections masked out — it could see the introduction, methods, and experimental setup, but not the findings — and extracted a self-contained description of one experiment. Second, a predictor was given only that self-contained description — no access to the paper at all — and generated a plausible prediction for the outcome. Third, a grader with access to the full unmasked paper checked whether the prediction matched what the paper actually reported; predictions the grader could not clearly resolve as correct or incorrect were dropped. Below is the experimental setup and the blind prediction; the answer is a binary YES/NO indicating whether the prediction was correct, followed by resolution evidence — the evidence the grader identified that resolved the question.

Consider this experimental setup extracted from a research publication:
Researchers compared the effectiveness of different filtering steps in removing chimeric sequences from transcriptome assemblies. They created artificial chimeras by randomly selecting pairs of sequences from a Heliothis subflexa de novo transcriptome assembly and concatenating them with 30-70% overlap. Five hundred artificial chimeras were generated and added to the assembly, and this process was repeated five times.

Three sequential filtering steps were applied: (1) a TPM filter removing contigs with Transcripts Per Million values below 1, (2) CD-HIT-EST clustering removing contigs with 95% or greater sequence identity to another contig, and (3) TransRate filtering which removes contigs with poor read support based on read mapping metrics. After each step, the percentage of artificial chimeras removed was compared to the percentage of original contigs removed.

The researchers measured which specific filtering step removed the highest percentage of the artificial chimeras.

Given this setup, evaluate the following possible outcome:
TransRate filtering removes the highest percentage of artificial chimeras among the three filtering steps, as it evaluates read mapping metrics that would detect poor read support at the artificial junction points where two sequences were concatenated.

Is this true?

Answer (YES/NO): NO